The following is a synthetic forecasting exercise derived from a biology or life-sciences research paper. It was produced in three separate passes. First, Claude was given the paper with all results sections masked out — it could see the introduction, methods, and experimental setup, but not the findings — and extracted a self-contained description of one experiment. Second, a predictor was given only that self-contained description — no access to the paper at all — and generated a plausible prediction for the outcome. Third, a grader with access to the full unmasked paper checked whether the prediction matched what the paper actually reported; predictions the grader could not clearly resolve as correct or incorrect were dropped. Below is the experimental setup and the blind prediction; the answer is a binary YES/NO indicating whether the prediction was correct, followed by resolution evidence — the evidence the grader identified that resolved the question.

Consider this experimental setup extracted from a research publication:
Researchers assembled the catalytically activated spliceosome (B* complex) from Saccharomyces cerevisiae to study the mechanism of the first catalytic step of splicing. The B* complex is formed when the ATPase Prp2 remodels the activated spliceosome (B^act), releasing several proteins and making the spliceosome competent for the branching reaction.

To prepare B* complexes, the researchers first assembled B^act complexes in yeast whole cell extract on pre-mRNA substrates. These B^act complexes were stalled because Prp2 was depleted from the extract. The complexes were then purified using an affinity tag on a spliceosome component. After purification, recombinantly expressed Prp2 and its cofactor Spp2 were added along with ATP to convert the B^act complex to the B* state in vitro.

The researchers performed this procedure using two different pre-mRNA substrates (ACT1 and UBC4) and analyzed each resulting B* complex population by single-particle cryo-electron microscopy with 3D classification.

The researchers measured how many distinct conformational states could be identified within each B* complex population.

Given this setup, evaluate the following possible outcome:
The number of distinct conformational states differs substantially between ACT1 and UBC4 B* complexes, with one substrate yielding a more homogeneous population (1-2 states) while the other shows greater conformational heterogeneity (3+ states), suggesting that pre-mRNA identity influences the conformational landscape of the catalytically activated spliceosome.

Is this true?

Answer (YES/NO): NO